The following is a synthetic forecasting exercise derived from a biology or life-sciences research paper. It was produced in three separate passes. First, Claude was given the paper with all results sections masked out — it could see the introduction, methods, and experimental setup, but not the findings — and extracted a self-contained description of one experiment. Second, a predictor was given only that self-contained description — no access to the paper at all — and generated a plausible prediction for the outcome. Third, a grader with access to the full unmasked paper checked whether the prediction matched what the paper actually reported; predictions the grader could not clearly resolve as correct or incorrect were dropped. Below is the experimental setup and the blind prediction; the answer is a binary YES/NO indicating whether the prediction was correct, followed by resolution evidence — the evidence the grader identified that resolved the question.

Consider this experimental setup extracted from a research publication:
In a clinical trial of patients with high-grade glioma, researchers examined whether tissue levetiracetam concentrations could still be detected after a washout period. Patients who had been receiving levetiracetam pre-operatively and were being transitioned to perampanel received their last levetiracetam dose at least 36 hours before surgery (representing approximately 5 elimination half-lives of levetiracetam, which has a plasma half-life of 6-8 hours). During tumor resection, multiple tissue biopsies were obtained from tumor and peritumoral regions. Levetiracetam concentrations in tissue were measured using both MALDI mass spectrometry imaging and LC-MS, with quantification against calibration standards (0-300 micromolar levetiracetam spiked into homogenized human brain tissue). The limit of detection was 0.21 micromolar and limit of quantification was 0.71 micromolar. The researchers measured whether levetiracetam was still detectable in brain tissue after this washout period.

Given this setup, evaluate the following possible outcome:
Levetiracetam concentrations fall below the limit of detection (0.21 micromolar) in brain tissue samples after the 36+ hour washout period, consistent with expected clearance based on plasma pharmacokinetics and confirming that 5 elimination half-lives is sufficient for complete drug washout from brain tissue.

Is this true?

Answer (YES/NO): NO